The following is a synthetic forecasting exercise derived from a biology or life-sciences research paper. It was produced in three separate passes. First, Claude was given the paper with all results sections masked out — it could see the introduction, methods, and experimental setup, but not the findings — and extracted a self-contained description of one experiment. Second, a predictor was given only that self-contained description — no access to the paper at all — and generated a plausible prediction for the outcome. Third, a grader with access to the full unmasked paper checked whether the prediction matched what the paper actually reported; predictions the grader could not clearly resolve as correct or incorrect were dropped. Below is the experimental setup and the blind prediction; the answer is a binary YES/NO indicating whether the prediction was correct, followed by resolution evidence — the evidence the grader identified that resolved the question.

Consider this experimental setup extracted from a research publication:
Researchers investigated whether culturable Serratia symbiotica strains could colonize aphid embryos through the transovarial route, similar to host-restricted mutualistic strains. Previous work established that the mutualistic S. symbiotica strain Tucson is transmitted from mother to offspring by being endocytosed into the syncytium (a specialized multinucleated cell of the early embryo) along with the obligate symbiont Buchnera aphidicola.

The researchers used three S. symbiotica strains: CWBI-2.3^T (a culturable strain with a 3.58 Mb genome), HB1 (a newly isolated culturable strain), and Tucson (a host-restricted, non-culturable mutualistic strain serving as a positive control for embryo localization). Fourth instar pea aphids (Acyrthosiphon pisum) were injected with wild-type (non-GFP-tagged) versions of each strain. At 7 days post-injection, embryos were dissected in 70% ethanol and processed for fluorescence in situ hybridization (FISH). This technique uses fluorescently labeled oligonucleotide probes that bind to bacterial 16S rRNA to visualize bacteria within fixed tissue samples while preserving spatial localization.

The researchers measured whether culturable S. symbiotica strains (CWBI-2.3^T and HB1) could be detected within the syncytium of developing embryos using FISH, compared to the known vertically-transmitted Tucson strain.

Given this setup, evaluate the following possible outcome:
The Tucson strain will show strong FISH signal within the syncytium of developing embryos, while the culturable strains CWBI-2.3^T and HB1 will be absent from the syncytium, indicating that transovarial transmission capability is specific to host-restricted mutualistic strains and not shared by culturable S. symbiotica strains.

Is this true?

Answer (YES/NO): NO